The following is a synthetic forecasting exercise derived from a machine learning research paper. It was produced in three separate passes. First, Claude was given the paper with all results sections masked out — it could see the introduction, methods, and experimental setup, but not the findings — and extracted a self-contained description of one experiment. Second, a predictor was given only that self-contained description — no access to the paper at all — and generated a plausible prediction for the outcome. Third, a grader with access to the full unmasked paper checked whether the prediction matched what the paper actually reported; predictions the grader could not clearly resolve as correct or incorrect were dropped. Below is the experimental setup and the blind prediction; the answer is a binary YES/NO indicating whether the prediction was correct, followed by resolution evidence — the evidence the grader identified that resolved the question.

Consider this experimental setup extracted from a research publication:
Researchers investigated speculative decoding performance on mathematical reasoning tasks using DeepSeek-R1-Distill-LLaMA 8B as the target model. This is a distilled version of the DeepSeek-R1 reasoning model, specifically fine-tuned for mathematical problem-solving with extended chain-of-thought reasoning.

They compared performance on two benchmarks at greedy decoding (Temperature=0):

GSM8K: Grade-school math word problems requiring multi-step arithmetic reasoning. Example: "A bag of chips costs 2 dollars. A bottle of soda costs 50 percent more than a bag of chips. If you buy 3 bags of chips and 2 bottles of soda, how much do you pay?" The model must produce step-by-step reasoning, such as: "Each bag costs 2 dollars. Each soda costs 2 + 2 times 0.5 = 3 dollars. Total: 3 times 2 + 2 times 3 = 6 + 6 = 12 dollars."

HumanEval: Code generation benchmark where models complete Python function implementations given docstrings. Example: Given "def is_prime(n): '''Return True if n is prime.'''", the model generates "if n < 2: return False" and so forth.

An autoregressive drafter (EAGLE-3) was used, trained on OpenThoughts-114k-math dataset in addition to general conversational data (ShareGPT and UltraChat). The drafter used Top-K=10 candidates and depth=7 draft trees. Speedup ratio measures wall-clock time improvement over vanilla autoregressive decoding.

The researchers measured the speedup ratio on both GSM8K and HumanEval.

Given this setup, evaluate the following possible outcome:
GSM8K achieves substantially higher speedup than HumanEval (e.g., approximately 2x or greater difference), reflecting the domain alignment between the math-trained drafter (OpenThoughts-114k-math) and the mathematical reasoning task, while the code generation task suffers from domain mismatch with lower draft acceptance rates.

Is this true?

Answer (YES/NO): NO